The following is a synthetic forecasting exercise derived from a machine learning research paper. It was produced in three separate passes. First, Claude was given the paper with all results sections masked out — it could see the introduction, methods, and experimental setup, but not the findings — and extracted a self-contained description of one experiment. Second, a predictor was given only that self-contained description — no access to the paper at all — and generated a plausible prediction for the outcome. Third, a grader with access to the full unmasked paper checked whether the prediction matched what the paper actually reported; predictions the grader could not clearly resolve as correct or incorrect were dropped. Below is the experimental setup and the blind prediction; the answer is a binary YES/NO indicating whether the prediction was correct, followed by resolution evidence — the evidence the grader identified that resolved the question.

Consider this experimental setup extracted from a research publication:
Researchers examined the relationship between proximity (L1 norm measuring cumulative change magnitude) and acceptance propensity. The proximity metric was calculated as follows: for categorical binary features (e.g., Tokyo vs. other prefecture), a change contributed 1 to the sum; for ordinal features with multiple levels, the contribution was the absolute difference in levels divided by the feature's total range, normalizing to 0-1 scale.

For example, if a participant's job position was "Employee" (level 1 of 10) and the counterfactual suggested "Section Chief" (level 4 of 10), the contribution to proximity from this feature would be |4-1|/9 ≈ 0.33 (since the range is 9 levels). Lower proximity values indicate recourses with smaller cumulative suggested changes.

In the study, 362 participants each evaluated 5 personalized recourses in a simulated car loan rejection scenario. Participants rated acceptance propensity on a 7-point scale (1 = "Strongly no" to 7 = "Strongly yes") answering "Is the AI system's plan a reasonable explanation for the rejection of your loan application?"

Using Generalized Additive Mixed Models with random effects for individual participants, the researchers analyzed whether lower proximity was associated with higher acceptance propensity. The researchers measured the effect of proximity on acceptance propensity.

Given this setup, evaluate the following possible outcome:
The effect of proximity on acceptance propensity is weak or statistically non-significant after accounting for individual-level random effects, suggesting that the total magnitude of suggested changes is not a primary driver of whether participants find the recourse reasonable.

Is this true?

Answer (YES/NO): YES